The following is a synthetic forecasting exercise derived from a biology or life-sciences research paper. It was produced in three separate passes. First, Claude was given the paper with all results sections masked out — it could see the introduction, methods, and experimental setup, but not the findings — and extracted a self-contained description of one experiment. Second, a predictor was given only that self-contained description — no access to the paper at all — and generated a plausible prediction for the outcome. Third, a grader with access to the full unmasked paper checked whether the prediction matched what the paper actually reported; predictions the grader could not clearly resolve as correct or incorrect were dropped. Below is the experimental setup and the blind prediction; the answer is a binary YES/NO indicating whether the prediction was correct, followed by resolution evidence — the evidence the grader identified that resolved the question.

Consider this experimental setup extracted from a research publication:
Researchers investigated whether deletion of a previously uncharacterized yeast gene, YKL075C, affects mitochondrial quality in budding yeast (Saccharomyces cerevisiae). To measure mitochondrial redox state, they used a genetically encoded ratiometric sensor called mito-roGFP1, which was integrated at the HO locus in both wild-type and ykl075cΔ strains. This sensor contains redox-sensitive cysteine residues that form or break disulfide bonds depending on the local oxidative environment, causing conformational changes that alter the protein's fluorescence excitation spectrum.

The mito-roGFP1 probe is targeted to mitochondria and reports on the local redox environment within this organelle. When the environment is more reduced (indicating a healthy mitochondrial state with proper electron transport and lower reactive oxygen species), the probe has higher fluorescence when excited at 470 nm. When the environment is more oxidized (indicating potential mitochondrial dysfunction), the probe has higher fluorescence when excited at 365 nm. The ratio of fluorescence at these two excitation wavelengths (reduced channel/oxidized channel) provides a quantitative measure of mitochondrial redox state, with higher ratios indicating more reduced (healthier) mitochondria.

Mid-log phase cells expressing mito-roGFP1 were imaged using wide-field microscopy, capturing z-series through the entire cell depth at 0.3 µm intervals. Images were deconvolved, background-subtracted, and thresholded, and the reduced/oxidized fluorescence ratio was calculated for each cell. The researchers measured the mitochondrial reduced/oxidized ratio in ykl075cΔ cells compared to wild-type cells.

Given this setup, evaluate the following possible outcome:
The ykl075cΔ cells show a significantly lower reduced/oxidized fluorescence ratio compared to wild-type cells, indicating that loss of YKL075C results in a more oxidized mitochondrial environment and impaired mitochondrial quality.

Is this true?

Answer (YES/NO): NO